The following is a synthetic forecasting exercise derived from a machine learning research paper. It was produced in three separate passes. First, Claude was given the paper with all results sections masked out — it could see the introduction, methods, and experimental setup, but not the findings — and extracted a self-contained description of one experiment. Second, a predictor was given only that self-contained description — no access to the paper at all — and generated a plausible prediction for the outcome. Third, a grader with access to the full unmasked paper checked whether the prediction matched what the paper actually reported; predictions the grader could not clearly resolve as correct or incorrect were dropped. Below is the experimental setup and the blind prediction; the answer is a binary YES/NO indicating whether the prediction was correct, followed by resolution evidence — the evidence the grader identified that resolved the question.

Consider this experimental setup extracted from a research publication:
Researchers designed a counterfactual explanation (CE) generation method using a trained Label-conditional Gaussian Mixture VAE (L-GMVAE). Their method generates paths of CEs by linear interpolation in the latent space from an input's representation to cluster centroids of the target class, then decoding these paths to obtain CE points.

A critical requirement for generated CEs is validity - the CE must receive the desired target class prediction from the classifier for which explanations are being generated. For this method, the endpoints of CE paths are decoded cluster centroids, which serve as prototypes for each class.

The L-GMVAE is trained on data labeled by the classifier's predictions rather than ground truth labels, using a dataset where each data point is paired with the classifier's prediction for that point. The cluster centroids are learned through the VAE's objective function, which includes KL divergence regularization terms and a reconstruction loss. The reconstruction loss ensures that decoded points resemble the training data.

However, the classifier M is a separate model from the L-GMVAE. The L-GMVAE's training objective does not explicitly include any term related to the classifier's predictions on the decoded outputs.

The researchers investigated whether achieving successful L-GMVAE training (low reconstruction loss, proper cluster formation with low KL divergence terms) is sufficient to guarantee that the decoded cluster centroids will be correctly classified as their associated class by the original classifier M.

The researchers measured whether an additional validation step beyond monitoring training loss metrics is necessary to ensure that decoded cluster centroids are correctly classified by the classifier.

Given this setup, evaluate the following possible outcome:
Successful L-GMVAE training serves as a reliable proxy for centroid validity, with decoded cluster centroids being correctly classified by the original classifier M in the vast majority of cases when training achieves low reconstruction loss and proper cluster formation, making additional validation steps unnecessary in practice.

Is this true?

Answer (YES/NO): NO